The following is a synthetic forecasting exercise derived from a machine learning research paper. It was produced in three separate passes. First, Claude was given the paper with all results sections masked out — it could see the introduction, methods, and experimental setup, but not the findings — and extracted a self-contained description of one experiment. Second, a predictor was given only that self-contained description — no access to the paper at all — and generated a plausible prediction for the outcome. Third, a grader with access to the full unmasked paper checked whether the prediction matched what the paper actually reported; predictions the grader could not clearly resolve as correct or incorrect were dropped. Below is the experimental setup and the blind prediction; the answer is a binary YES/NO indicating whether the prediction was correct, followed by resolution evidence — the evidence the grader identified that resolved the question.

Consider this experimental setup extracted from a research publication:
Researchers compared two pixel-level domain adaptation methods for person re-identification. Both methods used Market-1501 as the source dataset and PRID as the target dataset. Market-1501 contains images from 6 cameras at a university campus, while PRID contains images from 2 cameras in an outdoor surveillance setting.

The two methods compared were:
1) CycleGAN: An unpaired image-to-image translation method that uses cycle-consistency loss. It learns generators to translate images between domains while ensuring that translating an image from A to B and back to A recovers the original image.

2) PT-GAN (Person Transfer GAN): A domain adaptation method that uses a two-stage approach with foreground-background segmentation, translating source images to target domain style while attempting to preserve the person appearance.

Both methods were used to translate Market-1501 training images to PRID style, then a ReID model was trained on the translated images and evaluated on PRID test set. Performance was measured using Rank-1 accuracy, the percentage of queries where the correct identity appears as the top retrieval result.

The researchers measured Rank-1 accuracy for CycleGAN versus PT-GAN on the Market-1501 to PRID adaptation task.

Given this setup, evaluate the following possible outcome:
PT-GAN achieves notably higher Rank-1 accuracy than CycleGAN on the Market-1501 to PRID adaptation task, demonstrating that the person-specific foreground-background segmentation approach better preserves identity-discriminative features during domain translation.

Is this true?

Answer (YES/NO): YES